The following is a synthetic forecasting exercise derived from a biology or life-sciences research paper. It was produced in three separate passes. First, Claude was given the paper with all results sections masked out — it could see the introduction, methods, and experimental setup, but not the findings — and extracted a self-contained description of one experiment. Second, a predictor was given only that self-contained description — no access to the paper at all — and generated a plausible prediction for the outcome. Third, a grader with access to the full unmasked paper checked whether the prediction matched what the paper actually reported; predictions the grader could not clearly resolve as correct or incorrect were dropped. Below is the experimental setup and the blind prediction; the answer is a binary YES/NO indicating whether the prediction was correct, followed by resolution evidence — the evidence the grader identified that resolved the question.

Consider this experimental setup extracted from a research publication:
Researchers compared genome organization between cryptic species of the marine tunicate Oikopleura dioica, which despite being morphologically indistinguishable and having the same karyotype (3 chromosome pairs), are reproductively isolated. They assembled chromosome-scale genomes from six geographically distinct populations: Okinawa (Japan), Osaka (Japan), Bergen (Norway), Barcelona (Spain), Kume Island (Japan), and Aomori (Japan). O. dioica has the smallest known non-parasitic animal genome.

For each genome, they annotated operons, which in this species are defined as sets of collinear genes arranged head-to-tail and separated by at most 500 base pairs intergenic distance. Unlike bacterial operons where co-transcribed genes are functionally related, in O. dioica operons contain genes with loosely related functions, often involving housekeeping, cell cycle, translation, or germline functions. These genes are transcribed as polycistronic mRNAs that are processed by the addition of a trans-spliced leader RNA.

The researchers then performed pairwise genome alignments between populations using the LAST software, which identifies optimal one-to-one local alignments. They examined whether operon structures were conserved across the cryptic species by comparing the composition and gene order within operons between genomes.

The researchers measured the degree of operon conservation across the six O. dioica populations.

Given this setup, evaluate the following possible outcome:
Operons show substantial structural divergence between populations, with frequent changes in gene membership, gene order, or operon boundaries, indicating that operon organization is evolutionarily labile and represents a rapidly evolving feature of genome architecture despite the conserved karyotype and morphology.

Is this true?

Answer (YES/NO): YES